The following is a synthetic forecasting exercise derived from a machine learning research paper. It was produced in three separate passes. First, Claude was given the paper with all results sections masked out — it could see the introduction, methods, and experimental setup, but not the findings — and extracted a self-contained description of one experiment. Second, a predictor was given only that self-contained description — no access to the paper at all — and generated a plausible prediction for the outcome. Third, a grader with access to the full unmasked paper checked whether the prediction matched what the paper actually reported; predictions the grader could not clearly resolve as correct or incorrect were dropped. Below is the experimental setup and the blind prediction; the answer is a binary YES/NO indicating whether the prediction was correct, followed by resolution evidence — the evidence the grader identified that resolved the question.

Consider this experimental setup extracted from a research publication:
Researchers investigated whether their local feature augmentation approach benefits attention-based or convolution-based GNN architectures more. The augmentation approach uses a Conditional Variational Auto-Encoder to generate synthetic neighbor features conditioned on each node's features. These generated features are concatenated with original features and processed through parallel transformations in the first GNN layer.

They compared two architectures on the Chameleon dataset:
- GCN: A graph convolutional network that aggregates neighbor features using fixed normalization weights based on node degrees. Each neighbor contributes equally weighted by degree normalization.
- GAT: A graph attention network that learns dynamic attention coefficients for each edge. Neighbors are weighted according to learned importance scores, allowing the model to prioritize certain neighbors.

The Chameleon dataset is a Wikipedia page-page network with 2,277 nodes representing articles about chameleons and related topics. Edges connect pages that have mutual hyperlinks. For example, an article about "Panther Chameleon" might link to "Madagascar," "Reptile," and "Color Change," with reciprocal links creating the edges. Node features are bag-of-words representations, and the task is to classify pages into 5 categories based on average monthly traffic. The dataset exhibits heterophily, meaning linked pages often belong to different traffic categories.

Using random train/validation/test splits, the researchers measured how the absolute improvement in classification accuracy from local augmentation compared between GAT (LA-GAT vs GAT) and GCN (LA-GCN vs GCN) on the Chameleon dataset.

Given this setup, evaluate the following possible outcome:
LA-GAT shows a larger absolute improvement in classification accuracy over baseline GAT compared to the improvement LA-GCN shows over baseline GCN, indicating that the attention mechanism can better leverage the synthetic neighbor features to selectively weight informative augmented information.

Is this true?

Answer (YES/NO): NO